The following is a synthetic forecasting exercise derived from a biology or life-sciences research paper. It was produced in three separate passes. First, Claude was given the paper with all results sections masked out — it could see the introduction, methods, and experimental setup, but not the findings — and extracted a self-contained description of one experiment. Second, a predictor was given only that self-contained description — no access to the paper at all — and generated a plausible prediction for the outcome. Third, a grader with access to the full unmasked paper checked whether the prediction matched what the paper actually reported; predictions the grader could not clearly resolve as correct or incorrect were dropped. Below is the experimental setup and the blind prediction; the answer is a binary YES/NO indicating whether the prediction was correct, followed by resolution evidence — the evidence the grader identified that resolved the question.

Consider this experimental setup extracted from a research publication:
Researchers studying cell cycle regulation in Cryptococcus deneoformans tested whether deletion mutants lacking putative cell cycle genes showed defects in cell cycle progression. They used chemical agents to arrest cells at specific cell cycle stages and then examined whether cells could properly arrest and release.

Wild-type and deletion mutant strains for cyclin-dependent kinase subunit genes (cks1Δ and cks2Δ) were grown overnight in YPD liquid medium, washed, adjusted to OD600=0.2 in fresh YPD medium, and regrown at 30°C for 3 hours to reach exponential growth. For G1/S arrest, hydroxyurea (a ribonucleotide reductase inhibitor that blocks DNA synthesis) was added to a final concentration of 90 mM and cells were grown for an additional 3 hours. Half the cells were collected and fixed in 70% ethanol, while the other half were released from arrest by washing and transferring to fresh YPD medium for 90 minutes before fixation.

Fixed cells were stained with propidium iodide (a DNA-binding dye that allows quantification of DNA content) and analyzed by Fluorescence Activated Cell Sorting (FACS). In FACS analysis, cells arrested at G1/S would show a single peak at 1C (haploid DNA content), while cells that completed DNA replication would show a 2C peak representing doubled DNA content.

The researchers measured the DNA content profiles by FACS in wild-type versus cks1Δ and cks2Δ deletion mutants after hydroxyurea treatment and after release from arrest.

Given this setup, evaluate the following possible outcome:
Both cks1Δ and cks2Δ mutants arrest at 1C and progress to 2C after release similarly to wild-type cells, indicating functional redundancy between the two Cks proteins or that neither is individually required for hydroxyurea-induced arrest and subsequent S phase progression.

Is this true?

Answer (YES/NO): NO